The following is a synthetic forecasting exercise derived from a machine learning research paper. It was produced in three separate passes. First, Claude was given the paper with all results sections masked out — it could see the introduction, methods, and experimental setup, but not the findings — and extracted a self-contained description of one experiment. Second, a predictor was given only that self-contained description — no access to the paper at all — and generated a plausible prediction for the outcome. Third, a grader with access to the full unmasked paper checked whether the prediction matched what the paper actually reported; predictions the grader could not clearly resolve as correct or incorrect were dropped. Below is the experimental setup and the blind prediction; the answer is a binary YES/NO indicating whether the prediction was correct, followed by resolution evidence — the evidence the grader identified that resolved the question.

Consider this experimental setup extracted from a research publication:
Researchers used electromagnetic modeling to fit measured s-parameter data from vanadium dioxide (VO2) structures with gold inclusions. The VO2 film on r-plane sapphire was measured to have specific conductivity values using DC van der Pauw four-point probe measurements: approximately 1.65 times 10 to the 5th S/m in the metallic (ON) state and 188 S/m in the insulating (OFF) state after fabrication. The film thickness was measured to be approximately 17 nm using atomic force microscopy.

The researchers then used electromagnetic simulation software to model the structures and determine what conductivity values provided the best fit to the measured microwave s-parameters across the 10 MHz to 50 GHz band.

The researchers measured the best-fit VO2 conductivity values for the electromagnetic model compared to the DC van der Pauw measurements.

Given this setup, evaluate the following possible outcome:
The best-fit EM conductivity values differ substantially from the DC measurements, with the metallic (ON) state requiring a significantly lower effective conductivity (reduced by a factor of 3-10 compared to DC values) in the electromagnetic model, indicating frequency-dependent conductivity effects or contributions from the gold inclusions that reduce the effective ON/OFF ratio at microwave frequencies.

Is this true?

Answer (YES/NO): NO